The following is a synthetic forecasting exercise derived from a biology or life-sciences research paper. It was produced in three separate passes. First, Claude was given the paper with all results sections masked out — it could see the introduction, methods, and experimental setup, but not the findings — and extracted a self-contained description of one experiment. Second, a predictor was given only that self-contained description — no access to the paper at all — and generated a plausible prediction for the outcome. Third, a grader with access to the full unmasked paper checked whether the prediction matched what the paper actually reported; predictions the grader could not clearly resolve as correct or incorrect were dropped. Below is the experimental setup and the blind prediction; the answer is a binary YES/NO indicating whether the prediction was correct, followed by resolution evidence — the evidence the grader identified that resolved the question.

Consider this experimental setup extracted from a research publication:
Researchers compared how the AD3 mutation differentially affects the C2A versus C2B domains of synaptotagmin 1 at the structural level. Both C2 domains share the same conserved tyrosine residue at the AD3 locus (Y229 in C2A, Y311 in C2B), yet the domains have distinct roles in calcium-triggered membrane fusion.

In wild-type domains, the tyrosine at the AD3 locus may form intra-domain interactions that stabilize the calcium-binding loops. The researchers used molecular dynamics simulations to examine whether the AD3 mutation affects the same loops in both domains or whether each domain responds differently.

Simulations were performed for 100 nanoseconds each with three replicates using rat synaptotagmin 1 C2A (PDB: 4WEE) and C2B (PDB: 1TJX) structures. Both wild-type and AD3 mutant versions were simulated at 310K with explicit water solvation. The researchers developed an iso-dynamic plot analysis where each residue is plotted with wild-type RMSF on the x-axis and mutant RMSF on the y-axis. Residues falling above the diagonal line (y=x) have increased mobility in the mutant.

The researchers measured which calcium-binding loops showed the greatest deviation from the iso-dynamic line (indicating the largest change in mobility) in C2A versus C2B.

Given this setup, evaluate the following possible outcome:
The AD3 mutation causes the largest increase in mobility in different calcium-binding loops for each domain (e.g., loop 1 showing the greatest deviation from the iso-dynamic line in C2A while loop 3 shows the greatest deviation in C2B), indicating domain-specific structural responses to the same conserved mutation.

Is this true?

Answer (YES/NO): NO